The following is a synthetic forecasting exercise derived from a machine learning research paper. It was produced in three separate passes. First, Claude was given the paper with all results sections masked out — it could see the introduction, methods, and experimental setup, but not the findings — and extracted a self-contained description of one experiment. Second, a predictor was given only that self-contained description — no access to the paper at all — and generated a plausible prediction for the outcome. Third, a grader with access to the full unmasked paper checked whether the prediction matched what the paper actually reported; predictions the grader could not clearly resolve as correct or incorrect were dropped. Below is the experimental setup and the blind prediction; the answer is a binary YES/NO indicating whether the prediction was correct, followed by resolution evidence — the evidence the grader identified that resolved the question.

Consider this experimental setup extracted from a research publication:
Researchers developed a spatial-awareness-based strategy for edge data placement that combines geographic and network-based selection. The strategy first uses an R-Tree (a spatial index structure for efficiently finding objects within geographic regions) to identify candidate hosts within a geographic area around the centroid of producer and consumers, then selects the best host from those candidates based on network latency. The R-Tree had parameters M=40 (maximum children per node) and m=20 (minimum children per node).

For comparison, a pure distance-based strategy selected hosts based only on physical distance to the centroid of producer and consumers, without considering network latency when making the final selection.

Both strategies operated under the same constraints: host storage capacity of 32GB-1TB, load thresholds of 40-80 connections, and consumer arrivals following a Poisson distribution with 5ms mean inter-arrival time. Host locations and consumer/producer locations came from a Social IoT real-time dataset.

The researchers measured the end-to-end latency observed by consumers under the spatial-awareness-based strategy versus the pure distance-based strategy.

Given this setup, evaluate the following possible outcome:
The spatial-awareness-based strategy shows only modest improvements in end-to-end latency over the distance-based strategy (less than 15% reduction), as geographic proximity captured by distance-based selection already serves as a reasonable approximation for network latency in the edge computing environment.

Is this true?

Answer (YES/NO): NO